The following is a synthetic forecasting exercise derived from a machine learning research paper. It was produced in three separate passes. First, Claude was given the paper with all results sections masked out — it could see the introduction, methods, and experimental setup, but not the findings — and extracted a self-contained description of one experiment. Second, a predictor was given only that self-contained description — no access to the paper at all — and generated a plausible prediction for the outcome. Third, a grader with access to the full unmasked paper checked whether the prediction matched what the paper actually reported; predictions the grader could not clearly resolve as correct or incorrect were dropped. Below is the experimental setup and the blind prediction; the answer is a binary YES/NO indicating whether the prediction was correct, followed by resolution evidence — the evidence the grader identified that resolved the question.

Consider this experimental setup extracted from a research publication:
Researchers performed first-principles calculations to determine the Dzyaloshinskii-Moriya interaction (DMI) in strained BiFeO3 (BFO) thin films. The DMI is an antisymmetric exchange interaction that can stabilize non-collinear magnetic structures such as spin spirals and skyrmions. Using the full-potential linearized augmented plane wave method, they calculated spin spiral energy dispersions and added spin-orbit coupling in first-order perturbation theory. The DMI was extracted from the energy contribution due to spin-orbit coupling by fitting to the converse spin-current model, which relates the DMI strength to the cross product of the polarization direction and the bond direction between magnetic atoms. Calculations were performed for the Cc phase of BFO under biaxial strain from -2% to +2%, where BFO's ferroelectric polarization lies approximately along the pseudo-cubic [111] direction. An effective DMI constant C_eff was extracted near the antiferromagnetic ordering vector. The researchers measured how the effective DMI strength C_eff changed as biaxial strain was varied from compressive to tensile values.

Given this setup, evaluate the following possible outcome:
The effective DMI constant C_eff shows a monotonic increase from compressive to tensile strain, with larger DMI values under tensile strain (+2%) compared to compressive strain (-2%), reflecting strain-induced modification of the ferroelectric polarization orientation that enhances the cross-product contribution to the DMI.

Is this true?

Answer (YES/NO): NO